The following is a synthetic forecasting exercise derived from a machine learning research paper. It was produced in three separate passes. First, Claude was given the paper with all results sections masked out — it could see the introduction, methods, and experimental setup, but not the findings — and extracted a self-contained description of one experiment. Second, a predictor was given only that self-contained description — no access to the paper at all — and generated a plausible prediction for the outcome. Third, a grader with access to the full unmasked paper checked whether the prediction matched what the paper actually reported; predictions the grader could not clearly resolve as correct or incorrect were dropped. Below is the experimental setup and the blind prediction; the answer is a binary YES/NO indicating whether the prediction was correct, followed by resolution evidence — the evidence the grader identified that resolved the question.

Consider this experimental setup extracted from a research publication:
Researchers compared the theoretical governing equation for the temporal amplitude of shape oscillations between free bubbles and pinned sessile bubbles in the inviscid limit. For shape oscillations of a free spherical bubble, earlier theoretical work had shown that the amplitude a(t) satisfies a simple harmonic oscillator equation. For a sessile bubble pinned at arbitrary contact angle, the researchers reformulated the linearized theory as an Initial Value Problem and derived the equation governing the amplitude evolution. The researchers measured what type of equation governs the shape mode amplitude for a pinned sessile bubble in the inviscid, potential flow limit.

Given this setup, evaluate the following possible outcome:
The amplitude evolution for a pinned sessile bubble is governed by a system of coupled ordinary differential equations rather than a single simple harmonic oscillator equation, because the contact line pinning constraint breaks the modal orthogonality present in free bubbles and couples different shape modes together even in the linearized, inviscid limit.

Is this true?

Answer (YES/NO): NO